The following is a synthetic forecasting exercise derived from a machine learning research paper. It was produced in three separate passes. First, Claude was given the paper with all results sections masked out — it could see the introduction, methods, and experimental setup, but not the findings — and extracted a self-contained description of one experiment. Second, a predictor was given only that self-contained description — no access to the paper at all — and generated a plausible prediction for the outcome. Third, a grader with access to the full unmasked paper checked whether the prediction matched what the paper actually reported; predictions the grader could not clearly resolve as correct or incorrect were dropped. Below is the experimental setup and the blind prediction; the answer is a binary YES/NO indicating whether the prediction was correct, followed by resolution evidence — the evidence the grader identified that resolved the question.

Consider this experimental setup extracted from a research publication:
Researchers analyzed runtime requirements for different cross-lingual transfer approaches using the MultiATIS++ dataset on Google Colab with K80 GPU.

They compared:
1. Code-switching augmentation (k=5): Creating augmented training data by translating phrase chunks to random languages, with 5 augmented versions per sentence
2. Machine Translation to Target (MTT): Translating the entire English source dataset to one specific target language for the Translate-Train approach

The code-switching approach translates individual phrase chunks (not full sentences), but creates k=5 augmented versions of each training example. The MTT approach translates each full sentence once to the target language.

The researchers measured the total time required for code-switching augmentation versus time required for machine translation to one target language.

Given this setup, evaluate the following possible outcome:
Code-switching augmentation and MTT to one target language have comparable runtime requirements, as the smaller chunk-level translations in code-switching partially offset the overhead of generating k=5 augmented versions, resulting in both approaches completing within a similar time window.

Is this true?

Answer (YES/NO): NO